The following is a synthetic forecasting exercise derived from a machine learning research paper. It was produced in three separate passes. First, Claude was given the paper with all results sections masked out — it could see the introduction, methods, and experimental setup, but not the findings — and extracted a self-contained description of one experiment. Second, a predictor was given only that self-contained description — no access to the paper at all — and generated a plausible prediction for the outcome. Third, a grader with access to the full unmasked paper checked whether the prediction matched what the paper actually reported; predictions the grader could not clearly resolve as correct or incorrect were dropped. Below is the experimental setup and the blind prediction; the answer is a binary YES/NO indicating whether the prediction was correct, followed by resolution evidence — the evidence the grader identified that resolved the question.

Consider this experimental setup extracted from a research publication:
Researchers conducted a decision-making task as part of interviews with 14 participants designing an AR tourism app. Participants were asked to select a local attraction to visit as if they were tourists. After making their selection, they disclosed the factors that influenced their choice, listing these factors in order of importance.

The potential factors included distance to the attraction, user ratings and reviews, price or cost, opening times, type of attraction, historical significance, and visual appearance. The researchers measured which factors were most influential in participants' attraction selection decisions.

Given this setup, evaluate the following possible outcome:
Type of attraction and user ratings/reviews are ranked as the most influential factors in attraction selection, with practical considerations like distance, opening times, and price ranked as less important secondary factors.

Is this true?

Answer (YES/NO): NO